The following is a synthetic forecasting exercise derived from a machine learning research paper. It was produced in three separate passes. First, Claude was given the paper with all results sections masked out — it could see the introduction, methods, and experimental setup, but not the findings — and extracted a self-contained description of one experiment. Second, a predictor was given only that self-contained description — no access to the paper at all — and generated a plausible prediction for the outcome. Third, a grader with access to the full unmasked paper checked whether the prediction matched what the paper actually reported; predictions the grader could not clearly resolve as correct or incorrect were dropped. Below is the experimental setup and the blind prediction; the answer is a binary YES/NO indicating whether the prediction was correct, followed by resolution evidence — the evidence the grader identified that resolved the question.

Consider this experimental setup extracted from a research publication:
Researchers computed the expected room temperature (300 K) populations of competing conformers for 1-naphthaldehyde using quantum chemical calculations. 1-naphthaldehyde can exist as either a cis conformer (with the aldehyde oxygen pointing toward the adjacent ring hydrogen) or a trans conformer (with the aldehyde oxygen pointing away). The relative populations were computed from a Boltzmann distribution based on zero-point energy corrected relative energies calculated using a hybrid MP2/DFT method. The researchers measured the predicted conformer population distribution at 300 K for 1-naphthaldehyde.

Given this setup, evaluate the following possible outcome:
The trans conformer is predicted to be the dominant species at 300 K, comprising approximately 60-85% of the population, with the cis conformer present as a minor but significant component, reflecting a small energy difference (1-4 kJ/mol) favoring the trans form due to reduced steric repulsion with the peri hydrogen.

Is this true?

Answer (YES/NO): NO